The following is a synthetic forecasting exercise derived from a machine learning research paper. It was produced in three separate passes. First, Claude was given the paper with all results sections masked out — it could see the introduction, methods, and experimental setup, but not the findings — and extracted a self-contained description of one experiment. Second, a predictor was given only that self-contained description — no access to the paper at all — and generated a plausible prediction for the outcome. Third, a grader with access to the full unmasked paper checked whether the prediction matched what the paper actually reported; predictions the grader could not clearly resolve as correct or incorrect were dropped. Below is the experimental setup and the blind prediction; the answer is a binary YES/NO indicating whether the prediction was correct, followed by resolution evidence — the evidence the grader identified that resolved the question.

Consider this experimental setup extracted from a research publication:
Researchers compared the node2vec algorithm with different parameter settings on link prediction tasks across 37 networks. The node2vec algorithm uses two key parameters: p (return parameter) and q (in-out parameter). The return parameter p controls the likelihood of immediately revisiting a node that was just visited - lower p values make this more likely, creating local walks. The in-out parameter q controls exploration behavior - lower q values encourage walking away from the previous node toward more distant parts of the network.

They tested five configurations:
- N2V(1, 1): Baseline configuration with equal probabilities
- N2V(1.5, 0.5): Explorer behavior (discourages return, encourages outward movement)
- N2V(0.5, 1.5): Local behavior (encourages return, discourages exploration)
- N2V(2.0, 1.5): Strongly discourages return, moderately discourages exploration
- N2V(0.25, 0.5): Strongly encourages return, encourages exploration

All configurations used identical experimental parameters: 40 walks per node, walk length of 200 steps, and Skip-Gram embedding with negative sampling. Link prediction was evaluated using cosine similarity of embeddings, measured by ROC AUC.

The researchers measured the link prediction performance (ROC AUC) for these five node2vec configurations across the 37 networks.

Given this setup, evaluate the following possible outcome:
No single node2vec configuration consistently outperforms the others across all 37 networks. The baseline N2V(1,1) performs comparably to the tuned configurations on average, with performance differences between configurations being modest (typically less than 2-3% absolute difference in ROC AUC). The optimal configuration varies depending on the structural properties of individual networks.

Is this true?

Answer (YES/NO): YES